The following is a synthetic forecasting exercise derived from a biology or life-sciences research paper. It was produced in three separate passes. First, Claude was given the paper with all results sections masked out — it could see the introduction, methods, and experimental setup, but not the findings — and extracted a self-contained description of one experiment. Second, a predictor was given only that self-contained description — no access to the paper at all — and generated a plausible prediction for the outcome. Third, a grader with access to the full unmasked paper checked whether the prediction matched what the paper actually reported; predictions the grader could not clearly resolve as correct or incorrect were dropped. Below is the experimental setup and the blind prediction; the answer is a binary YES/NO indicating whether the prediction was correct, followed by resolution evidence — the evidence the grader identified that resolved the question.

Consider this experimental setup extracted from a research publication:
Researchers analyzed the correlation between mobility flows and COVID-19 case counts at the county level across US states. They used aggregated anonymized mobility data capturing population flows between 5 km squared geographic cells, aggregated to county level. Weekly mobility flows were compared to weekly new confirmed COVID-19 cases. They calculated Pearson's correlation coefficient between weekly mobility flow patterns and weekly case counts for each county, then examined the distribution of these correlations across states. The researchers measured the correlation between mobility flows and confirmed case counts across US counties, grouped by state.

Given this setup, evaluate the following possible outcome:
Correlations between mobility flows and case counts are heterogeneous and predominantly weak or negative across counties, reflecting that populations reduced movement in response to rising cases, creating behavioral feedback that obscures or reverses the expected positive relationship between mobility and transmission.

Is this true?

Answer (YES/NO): YES